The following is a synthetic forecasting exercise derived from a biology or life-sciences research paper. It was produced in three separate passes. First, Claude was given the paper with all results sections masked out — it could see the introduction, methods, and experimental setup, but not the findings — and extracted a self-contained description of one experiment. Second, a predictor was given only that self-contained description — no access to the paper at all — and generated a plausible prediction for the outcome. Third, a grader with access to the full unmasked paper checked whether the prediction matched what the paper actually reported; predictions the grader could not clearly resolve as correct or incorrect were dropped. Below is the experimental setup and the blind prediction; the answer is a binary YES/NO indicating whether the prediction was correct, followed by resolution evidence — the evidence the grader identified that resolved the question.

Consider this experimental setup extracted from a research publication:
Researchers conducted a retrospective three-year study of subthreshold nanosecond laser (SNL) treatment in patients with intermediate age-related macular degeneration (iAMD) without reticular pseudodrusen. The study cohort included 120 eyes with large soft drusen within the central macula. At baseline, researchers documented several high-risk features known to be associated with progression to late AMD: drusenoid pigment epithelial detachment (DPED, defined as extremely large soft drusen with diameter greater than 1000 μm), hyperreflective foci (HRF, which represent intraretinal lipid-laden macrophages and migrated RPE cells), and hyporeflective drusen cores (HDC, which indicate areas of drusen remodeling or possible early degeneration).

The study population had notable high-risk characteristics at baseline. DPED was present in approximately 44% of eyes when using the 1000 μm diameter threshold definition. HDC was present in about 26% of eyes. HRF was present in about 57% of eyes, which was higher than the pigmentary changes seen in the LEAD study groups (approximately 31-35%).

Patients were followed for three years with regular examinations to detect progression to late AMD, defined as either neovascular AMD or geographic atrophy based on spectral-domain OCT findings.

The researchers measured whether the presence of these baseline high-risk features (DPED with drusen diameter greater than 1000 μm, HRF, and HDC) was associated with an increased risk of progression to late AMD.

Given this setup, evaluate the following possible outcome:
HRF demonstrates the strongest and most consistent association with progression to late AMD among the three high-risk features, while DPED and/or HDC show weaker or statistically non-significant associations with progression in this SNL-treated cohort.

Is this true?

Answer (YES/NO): NO